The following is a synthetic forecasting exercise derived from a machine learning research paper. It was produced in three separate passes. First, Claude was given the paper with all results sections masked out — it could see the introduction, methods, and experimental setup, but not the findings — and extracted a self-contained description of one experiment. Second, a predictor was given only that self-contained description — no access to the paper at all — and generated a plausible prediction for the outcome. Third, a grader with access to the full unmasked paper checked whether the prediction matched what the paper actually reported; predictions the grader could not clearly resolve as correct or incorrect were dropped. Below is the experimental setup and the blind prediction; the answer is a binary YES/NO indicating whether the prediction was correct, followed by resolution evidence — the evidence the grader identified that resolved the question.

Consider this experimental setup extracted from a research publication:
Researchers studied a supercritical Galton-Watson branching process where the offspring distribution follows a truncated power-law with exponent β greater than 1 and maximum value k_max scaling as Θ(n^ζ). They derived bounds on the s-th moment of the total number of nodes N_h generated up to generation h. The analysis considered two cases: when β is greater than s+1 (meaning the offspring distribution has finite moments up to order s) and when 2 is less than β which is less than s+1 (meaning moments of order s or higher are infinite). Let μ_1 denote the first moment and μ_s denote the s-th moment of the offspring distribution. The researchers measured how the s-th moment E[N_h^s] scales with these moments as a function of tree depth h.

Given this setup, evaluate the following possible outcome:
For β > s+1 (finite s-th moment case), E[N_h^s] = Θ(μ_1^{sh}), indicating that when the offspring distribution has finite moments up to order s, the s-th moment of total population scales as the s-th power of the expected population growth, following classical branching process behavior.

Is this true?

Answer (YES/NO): NO